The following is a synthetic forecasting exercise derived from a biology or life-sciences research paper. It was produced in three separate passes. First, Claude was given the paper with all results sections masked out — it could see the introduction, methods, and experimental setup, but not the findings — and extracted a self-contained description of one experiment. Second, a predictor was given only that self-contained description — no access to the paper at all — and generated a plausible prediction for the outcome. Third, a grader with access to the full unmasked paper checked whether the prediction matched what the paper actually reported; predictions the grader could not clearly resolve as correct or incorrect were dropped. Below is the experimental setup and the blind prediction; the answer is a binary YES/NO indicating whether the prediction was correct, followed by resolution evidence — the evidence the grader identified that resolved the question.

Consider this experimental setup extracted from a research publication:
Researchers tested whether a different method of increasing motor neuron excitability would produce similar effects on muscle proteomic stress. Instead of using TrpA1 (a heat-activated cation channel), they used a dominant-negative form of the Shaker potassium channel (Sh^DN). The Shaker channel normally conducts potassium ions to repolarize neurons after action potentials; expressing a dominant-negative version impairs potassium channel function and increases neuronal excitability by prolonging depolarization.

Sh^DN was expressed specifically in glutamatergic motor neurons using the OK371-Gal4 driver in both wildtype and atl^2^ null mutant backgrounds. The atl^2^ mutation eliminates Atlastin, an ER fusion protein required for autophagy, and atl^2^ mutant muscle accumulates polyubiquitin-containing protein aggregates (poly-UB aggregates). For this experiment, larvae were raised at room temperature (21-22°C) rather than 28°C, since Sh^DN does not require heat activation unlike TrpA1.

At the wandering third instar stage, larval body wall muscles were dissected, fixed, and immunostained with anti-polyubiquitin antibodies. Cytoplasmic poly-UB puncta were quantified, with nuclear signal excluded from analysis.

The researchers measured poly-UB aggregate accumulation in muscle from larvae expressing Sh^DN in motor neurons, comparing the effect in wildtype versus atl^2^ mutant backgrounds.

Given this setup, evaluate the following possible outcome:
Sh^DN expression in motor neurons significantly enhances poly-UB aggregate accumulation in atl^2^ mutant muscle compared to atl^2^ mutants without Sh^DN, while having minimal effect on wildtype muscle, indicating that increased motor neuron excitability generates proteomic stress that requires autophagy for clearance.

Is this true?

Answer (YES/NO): YES